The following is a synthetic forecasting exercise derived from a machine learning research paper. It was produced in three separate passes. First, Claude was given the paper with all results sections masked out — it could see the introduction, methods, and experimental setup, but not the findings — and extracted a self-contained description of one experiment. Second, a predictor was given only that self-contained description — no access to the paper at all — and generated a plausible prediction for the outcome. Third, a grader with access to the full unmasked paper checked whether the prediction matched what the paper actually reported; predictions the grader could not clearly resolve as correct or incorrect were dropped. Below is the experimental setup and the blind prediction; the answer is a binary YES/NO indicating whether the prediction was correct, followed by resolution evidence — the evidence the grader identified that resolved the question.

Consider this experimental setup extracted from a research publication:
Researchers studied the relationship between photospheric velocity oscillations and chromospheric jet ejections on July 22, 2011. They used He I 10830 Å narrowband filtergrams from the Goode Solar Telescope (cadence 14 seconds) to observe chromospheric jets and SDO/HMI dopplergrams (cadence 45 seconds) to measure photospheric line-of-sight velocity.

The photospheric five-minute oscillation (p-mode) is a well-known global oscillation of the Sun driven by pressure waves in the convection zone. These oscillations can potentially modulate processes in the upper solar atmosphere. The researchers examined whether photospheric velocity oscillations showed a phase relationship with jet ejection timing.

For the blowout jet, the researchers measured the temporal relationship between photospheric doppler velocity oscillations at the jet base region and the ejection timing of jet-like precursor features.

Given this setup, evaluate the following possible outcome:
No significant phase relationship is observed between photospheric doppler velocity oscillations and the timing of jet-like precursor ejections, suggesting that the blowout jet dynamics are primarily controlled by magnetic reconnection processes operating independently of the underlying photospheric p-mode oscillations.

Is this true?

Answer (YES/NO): NO